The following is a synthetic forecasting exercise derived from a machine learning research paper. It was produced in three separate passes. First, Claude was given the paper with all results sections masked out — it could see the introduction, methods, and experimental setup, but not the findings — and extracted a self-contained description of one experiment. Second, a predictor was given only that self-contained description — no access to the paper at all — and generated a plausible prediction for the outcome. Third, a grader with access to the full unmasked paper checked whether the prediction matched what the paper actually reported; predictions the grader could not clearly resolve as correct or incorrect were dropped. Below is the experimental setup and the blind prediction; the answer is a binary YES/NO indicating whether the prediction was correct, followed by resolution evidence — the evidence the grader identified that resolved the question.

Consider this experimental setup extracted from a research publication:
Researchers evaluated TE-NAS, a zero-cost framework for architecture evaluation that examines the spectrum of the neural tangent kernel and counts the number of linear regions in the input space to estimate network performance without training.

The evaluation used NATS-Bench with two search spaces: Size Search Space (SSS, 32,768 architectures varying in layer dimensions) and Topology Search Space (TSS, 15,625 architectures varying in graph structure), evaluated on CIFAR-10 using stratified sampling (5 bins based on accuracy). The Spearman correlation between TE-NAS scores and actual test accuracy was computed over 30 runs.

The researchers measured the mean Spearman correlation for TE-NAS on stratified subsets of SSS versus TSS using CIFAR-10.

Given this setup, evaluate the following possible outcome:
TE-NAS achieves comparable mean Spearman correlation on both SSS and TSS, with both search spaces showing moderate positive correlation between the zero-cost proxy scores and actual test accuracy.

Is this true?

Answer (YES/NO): NO